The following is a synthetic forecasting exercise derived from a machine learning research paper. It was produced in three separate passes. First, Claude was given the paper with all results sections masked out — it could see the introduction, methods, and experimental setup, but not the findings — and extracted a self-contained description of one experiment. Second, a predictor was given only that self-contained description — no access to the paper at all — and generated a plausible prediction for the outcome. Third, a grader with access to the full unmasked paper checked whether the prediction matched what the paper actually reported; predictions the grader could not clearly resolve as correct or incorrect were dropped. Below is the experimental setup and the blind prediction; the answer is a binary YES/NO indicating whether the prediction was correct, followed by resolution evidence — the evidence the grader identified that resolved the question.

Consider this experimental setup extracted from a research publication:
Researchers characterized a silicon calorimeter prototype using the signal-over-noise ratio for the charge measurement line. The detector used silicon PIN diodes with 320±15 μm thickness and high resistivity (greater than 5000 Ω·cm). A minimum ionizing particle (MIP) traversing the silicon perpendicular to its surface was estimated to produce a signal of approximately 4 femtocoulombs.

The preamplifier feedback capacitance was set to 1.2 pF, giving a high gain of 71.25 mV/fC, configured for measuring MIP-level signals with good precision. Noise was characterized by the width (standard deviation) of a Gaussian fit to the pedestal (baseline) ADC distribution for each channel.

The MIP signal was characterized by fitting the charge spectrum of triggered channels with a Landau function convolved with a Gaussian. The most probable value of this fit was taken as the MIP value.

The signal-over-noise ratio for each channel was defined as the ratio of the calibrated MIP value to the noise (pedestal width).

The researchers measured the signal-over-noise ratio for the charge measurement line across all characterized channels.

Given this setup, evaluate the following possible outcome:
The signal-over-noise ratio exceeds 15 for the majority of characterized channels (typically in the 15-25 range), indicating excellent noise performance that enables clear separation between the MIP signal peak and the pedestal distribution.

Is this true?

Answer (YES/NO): YES